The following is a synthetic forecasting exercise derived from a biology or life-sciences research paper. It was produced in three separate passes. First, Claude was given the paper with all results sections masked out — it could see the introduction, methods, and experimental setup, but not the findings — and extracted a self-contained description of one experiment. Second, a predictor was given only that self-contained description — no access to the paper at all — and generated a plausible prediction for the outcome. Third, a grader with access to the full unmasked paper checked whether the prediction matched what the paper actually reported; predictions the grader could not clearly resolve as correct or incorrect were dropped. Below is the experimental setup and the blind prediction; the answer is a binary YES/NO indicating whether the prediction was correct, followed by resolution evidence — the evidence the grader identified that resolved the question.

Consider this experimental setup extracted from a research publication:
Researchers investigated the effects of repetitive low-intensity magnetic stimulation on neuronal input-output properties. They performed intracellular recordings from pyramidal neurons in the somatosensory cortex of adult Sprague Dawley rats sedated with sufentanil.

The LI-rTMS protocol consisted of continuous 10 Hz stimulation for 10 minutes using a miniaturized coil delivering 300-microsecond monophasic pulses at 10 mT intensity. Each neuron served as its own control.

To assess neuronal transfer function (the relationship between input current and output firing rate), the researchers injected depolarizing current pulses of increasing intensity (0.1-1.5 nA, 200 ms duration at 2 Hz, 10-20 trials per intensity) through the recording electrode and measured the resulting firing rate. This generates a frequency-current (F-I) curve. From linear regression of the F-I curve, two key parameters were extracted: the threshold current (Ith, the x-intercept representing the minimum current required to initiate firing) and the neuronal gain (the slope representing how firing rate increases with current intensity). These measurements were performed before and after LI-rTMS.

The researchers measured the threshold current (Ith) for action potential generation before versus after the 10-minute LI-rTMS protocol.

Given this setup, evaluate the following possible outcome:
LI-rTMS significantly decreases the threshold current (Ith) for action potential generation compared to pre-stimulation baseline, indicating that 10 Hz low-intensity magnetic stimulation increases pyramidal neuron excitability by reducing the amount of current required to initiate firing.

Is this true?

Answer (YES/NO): NO